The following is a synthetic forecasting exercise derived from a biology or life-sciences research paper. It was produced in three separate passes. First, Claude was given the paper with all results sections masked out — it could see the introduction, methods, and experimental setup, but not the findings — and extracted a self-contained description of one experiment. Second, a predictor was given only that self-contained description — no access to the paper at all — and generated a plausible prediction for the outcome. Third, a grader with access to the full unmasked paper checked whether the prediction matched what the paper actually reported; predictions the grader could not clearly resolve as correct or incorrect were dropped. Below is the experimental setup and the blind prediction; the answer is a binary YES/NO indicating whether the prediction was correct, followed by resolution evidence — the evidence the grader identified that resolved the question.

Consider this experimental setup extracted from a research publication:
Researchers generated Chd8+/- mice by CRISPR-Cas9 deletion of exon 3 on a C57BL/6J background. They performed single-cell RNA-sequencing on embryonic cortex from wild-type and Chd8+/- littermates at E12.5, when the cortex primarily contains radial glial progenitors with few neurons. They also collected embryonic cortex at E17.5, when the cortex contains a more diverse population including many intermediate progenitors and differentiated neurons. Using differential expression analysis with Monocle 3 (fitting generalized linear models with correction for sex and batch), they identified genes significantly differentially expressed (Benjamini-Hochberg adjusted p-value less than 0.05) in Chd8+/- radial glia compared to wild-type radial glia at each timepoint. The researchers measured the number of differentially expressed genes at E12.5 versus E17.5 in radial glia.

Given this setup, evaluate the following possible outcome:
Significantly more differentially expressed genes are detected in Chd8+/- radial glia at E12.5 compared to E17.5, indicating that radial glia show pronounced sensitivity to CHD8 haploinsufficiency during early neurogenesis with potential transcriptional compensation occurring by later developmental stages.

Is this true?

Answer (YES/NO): YES